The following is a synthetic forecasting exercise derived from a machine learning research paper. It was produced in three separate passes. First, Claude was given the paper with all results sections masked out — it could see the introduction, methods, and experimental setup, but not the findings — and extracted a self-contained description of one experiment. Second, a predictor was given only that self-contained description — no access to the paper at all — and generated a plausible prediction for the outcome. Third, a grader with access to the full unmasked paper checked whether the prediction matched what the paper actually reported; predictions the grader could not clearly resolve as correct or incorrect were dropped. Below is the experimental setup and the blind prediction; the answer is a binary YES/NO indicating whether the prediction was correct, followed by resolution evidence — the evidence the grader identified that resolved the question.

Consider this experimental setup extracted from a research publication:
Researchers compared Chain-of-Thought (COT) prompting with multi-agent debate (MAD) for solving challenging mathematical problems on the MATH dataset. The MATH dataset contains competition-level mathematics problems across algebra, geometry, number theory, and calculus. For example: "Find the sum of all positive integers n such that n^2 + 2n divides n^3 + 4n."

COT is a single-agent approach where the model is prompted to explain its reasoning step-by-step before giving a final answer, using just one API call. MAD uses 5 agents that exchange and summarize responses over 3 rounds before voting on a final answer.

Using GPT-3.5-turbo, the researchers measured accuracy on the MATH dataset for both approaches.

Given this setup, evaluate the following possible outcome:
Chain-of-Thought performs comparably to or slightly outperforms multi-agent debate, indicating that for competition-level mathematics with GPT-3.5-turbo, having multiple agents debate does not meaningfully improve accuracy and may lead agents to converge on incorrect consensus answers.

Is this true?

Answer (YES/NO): NO